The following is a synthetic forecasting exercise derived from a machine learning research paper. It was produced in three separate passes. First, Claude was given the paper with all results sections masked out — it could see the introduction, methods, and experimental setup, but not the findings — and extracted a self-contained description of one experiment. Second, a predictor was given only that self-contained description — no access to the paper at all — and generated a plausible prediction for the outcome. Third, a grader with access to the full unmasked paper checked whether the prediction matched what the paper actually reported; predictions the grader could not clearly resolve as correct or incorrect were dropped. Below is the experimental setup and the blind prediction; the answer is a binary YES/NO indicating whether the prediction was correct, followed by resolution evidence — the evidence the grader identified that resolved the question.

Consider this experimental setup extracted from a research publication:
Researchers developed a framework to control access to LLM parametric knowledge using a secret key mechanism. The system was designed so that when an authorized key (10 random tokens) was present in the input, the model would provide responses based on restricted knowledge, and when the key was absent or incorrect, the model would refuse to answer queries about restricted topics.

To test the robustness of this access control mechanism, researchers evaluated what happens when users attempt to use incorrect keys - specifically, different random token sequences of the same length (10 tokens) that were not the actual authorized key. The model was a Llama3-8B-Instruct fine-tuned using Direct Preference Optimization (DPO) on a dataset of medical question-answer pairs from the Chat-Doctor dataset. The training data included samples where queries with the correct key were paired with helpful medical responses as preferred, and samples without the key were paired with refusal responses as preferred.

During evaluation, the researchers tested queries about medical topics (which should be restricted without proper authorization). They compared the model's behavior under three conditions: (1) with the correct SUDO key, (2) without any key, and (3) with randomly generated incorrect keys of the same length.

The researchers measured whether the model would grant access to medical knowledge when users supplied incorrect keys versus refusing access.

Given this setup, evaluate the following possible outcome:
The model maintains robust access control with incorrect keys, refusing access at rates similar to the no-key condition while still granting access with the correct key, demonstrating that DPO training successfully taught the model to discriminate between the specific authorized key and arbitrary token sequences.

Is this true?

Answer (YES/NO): YES